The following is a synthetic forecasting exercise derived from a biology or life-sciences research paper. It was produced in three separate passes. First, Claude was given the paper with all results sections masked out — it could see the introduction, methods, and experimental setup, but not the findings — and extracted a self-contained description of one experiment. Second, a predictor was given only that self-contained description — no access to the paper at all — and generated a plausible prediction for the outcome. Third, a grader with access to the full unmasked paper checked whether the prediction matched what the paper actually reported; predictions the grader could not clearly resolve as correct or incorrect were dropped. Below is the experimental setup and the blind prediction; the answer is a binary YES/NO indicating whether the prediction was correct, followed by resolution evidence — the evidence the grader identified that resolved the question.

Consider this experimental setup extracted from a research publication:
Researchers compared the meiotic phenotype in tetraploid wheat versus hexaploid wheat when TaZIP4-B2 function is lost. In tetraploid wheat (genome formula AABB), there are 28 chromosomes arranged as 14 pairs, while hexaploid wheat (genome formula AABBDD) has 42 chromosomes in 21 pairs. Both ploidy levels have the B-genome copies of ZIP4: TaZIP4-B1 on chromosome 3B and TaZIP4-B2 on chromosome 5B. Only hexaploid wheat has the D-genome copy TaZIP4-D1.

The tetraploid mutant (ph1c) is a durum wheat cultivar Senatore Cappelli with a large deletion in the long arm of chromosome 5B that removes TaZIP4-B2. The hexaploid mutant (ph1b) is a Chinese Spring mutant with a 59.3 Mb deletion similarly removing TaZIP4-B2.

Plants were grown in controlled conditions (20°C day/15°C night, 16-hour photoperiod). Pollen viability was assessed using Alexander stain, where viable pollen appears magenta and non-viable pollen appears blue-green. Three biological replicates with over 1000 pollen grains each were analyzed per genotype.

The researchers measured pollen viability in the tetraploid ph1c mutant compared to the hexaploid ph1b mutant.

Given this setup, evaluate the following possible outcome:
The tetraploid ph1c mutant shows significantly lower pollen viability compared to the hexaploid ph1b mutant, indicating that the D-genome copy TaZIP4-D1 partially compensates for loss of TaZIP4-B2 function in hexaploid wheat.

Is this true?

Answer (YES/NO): NO